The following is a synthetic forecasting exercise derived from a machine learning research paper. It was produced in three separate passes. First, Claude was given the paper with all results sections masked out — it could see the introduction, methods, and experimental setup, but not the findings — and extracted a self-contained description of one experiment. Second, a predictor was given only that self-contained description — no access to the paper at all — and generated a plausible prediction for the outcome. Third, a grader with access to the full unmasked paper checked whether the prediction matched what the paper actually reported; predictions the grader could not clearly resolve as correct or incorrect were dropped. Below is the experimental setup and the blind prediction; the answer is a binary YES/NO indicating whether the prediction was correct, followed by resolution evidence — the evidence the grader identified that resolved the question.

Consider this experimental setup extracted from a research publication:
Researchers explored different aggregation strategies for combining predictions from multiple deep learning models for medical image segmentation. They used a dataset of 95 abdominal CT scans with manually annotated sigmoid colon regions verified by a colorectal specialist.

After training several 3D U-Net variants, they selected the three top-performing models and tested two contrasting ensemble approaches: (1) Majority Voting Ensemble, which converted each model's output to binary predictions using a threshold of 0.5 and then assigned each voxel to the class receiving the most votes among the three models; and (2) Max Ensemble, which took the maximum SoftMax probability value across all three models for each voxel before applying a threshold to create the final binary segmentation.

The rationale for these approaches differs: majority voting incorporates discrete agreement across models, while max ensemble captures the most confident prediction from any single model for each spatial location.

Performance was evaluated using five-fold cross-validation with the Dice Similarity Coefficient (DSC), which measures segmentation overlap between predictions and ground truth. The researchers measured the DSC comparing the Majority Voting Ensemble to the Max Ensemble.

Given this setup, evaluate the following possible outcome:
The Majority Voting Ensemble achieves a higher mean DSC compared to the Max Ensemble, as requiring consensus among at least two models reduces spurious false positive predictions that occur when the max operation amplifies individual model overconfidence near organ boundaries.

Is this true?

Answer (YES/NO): YES